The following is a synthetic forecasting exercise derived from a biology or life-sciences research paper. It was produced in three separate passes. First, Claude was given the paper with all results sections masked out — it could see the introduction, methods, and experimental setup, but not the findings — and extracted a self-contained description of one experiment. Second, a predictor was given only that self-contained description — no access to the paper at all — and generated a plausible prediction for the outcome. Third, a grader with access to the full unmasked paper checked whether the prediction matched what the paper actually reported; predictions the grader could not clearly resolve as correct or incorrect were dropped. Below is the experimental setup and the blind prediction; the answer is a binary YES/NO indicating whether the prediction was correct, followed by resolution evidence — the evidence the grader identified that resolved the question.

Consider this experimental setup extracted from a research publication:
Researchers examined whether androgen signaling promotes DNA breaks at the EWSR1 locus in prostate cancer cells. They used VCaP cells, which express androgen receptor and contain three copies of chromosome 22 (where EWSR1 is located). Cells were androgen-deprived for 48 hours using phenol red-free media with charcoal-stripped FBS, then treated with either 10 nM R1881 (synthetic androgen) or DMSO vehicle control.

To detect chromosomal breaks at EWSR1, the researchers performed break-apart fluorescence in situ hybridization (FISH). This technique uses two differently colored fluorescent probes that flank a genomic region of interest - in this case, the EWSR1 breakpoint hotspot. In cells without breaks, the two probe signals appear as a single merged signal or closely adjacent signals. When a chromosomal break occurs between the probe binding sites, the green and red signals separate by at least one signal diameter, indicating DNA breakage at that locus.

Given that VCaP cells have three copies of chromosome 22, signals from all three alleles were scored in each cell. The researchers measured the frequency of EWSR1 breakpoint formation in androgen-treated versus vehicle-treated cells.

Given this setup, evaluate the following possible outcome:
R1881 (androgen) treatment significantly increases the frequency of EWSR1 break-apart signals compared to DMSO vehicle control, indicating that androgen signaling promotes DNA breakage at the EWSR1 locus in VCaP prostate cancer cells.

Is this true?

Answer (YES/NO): YES